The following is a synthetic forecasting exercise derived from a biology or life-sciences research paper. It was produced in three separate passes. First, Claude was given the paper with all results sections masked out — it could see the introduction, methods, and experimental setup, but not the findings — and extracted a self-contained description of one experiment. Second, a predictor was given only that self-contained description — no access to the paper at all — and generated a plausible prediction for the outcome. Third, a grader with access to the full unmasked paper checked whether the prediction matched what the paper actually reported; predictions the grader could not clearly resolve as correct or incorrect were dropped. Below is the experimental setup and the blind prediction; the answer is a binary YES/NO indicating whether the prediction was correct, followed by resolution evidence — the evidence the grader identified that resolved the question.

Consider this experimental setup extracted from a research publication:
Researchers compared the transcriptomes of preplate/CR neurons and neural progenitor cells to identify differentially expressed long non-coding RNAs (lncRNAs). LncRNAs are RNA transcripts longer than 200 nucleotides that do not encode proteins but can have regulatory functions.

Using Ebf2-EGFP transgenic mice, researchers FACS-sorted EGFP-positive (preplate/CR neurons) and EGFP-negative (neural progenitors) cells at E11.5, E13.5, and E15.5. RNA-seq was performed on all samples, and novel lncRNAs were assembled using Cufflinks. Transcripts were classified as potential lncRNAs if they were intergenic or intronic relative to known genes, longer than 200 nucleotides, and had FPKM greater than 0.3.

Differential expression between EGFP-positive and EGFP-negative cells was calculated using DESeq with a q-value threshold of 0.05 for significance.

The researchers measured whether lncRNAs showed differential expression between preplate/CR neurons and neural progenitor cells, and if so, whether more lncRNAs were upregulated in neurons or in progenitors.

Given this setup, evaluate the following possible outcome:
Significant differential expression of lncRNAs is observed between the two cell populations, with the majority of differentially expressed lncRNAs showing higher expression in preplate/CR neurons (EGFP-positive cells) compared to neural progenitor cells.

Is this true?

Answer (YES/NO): NO